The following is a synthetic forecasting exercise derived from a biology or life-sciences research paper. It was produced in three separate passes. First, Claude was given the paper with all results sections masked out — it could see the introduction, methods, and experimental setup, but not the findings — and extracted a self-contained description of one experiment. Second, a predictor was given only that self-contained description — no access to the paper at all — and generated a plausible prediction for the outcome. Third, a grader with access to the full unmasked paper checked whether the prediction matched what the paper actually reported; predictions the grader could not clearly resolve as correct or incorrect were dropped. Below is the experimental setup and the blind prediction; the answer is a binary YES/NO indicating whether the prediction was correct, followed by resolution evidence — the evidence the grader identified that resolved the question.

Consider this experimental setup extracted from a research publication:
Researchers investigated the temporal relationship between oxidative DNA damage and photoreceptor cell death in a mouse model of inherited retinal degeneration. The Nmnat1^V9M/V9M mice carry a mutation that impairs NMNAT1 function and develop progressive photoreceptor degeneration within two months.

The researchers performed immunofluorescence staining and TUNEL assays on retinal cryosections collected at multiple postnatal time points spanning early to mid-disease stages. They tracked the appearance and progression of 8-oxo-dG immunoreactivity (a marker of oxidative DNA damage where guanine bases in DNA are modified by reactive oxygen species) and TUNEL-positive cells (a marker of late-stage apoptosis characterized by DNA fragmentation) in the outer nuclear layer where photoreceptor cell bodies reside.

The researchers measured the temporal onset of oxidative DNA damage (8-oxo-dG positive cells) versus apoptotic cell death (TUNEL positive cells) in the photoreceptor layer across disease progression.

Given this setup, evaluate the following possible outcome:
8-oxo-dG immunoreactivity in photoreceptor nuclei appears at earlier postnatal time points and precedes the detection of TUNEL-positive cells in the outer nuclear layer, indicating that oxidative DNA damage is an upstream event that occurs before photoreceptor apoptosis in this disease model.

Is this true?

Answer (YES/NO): YES